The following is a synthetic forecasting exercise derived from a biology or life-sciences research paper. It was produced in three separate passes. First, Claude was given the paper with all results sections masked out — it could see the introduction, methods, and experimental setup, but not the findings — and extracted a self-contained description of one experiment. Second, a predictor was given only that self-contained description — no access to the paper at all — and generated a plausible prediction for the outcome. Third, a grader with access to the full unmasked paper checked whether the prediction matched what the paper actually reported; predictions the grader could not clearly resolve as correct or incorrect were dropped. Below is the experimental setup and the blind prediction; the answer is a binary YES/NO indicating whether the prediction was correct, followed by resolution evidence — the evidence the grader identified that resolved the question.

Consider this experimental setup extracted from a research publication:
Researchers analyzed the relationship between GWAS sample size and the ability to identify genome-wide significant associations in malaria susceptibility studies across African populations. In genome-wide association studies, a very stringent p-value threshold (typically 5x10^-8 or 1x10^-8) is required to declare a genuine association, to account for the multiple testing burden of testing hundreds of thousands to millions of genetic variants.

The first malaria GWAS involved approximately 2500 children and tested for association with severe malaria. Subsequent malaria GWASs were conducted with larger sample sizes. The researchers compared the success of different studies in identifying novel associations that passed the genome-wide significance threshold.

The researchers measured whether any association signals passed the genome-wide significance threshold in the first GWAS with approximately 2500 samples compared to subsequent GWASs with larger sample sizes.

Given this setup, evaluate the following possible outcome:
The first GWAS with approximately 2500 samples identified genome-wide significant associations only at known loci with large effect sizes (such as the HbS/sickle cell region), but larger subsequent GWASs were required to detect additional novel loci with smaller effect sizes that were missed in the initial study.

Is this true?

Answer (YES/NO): NO